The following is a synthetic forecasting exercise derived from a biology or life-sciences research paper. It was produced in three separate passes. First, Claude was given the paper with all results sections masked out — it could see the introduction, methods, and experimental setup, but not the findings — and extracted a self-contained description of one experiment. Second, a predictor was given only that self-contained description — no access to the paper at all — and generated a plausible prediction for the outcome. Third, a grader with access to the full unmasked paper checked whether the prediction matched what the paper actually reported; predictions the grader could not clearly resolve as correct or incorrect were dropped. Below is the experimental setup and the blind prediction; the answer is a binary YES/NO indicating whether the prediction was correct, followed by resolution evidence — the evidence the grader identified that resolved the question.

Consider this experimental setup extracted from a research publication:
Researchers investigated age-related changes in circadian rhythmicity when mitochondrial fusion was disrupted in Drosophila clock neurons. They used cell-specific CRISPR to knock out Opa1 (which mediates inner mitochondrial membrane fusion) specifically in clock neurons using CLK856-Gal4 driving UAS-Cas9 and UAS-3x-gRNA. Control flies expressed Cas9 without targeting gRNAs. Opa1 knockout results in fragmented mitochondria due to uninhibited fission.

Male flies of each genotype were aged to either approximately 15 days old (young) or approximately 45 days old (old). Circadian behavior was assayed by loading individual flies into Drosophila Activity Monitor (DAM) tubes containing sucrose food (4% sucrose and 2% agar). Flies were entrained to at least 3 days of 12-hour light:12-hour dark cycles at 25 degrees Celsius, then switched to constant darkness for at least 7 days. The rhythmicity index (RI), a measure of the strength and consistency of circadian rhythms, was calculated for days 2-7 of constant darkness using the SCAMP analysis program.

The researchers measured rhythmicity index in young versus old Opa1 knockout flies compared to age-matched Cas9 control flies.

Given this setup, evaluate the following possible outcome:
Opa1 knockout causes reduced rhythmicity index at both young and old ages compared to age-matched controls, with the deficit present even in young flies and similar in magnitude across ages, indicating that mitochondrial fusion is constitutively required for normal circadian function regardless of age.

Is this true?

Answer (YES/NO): NO